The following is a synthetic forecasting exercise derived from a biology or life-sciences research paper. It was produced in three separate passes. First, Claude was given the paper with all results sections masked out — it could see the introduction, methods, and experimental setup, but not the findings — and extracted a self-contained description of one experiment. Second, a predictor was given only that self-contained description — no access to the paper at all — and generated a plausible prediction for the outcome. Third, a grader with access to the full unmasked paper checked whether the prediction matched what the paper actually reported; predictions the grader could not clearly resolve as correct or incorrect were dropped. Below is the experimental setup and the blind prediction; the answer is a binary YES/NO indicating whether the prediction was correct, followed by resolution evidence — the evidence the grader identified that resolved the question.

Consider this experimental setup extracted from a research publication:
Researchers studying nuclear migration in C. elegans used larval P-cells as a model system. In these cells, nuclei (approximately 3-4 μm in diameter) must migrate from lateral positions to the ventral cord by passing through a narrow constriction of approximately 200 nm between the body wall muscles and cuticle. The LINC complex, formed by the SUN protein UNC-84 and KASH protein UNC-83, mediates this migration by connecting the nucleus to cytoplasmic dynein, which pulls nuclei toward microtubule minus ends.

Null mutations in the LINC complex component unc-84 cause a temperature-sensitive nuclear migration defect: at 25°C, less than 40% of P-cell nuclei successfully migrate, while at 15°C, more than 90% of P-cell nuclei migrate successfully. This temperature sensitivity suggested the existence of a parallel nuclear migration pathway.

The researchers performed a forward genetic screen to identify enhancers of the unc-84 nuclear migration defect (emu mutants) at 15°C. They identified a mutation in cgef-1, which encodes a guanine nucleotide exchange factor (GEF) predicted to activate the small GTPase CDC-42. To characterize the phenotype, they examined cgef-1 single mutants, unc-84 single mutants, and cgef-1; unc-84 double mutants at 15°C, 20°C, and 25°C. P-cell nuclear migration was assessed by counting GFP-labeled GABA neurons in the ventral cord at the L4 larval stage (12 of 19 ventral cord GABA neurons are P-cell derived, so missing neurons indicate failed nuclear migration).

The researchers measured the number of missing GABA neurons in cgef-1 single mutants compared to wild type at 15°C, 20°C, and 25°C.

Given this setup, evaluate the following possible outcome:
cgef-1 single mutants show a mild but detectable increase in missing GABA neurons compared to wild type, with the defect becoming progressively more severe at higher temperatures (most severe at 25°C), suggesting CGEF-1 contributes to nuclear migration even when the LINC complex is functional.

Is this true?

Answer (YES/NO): NO